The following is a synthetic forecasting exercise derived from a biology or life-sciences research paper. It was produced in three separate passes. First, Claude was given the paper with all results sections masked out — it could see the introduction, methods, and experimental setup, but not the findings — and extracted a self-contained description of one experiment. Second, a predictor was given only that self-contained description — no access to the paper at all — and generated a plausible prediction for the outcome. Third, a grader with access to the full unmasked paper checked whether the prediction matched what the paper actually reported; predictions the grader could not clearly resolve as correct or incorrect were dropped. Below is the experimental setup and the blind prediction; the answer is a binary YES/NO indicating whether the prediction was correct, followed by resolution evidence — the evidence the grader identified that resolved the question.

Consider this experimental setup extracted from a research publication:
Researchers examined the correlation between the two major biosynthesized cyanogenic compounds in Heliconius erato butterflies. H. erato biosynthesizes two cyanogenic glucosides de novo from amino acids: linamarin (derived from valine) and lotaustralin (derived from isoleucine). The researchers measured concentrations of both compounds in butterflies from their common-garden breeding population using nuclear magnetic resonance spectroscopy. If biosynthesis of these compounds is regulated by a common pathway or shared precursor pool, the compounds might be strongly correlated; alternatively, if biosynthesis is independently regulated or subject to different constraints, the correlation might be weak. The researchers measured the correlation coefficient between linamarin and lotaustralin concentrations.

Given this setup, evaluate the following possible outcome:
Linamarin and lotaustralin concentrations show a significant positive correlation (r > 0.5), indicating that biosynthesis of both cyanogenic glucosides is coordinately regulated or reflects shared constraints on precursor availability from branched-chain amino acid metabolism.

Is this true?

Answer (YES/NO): YES